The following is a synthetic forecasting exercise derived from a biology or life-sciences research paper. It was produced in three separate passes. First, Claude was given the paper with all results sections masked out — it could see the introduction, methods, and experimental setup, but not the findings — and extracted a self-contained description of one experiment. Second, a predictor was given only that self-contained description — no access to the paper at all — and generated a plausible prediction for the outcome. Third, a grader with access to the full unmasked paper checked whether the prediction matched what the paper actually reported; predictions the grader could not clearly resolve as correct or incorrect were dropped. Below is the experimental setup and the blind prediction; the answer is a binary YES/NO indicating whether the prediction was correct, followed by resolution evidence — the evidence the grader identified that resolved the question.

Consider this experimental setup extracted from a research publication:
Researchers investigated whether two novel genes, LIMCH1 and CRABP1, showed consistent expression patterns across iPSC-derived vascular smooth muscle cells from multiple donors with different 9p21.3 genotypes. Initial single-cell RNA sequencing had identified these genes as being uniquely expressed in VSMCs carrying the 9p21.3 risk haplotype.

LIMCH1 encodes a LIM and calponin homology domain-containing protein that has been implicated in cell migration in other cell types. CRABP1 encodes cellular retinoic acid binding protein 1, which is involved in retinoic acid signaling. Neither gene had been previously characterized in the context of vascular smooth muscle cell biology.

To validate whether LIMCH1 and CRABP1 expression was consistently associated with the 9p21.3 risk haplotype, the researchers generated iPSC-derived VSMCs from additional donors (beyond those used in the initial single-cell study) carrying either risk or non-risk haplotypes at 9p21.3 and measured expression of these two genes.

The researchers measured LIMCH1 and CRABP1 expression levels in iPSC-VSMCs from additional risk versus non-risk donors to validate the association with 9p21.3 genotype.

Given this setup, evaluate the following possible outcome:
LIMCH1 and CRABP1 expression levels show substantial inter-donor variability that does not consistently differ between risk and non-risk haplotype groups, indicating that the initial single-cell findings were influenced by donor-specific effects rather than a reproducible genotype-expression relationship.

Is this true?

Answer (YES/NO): NO